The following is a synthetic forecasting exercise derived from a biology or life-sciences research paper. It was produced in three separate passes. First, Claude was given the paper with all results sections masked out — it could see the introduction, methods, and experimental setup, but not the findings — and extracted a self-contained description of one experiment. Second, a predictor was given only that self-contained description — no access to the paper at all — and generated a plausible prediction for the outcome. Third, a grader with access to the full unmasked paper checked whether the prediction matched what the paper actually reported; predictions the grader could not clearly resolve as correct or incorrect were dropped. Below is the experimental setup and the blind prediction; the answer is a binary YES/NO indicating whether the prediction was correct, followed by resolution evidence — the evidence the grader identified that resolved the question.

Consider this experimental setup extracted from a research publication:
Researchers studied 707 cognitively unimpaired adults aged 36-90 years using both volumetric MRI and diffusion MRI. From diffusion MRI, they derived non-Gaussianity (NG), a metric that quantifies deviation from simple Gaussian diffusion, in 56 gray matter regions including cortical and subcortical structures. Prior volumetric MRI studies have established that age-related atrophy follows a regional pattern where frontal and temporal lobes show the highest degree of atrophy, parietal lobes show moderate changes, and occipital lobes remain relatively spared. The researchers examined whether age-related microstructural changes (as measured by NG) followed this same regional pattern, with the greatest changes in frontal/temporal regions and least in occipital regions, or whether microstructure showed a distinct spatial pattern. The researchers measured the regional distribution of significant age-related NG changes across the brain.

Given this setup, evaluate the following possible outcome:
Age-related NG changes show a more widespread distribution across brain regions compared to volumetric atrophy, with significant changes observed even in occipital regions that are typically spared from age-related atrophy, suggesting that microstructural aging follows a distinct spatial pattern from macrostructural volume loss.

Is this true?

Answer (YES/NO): YES